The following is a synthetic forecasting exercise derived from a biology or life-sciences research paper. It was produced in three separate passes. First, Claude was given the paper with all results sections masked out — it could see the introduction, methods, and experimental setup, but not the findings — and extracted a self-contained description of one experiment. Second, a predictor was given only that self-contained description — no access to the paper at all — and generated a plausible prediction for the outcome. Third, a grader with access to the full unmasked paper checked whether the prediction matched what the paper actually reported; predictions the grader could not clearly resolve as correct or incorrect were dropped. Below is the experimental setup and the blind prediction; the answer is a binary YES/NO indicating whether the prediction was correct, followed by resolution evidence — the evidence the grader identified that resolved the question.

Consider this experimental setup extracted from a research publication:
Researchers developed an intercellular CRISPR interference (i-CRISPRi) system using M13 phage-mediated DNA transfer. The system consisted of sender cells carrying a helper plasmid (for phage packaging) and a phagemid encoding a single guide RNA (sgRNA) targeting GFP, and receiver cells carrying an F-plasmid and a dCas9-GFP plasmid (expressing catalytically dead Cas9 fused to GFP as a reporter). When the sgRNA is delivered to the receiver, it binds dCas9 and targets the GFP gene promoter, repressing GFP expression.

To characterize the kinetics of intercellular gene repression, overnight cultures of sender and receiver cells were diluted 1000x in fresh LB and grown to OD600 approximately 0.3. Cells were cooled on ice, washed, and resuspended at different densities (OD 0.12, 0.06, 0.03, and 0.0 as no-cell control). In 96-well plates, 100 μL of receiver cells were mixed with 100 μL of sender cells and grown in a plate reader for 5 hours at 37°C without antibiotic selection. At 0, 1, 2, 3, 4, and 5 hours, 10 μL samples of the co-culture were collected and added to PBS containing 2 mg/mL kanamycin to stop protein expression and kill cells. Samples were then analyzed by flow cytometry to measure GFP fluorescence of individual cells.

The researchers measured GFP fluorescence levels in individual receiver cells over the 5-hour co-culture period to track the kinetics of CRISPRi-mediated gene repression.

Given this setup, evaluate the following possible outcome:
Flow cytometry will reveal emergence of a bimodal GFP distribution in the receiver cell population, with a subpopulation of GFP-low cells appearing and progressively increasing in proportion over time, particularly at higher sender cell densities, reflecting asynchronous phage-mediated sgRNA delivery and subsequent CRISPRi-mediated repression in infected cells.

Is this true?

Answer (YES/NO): YES